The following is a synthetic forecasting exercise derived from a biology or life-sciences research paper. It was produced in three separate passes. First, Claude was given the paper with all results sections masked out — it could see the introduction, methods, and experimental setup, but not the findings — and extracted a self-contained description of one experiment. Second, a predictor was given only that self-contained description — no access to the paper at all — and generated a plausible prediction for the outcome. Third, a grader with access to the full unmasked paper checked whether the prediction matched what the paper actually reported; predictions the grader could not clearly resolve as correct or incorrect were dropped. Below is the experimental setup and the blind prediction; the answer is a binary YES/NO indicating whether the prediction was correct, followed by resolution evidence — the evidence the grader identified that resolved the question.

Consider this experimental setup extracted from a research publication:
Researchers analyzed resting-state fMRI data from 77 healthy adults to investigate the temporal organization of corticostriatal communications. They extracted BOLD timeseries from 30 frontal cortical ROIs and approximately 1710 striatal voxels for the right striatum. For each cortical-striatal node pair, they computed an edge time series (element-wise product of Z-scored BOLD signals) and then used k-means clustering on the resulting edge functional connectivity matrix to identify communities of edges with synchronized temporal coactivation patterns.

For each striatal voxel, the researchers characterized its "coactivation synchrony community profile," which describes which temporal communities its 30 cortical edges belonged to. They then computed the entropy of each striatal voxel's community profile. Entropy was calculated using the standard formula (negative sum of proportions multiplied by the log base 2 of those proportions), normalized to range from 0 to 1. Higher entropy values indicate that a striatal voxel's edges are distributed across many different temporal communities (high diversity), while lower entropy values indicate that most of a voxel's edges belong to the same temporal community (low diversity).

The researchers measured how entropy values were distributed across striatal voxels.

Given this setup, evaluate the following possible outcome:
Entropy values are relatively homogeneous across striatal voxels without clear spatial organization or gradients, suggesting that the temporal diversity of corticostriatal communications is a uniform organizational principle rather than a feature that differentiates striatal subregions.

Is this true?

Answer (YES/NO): NO